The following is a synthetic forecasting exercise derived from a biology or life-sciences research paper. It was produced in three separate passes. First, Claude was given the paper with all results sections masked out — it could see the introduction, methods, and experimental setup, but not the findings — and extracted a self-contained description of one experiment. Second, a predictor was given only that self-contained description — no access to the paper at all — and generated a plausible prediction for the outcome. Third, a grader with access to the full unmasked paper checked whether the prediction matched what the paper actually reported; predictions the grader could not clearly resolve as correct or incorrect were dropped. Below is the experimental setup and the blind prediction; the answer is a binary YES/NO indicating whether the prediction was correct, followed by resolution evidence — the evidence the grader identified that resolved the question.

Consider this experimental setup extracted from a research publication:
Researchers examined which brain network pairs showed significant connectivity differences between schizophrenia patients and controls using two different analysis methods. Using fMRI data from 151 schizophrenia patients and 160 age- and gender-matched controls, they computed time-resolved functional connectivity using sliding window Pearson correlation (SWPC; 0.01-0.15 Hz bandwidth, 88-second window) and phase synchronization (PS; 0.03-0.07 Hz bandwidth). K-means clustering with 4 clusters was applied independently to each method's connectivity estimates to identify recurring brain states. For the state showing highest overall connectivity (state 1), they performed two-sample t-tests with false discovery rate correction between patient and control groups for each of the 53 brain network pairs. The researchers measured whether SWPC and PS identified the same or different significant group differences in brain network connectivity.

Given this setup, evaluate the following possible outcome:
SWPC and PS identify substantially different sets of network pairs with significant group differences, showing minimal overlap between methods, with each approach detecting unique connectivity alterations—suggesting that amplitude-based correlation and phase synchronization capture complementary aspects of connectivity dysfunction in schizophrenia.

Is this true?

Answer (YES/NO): YES